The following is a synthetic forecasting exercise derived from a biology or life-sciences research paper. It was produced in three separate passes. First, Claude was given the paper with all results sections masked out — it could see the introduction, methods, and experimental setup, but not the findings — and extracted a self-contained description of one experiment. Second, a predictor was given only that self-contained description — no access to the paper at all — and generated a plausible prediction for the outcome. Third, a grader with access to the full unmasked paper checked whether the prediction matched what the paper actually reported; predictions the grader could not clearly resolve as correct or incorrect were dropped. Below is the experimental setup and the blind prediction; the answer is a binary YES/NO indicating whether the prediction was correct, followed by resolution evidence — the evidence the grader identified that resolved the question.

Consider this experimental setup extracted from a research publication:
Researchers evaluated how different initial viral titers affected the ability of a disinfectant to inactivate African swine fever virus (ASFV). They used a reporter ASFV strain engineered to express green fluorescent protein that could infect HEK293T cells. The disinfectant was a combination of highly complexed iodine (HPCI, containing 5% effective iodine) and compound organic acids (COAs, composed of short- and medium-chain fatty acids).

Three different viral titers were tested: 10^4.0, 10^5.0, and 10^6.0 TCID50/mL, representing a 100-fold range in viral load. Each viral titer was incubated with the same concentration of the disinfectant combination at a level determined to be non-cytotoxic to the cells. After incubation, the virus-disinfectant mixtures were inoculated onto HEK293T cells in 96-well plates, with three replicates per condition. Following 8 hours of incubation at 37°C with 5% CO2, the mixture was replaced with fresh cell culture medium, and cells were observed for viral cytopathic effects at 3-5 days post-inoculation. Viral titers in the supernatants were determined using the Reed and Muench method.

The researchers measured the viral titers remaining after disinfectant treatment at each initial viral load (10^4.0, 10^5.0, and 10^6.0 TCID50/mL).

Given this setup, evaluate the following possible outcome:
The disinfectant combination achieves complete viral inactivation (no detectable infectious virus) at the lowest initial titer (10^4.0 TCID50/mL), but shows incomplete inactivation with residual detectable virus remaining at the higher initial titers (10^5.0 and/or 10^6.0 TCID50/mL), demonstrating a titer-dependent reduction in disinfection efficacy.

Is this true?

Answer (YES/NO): YES